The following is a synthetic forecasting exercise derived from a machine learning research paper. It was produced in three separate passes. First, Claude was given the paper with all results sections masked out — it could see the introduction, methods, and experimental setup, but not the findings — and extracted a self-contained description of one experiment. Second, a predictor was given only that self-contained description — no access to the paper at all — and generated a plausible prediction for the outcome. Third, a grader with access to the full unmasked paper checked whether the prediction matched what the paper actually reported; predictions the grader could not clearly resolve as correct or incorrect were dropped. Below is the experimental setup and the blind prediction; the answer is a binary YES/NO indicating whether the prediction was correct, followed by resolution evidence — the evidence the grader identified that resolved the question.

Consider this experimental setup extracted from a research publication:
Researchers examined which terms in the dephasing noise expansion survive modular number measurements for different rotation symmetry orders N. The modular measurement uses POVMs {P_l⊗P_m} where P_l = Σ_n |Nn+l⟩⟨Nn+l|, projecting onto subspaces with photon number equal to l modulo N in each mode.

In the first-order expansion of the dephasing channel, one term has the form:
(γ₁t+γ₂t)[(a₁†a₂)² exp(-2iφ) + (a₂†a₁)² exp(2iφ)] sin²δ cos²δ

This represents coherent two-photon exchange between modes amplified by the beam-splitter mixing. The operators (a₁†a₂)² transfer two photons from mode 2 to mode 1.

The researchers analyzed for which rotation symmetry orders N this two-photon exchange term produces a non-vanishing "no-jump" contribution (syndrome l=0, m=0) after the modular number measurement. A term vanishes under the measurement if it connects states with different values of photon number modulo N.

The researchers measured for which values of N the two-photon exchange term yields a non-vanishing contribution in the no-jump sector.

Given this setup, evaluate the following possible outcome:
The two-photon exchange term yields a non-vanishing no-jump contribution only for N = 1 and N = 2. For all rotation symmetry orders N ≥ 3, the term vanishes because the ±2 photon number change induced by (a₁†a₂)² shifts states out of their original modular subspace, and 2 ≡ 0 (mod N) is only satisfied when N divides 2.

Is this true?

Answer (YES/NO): NO